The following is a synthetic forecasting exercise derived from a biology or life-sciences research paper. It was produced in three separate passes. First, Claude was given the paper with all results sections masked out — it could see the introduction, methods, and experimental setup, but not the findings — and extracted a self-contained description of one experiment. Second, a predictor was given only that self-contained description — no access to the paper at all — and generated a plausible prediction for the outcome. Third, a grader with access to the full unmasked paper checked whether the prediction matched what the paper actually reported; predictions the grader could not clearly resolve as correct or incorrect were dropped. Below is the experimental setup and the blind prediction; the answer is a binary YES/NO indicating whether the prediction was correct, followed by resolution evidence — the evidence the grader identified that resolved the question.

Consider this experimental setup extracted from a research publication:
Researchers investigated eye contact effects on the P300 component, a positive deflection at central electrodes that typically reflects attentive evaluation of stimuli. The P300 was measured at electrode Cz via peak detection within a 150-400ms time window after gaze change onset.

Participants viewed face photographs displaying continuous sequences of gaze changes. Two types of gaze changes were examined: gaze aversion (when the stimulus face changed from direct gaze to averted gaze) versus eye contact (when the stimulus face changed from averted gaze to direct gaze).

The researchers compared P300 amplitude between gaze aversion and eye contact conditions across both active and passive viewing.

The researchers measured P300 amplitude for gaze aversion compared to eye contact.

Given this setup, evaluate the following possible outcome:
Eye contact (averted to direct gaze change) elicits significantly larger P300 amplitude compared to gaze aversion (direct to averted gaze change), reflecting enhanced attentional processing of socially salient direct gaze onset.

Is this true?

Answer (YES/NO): NO